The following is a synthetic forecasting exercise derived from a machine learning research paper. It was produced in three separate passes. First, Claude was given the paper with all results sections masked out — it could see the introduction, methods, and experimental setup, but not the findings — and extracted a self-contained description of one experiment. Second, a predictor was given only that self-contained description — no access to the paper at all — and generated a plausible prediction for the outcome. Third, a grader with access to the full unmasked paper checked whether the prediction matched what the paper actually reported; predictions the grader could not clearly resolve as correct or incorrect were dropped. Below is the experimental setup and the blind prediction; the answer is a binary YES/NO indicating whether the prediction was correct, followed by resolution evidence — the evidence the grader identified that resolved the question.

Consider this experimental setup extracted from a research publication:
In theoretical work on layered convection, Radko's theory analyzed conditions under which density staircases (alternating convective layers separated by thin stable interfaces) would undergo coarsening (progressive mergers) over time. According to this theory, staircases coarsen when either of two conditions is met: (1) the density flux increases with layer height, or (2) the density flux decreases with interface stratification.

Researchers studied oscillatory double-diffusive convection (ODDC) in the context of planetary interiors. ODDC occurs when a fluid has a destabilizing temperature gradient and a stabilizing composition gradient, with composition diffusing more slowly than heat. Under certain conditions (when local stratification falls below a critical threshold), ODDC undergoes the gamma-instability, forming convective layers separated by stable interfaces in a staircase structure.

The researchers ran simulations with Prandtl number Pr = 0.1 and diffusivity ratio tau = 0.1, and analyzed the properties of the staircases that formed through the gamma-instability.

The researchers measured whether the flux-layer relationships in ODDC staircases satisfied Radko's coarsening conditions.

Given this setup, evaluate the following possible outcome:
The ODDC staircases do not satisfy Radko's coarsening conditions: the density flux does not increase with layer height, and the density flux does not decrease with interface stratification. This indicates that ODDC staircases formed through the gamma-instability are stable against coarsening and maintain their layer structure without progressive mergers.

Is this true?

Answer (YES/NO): NO